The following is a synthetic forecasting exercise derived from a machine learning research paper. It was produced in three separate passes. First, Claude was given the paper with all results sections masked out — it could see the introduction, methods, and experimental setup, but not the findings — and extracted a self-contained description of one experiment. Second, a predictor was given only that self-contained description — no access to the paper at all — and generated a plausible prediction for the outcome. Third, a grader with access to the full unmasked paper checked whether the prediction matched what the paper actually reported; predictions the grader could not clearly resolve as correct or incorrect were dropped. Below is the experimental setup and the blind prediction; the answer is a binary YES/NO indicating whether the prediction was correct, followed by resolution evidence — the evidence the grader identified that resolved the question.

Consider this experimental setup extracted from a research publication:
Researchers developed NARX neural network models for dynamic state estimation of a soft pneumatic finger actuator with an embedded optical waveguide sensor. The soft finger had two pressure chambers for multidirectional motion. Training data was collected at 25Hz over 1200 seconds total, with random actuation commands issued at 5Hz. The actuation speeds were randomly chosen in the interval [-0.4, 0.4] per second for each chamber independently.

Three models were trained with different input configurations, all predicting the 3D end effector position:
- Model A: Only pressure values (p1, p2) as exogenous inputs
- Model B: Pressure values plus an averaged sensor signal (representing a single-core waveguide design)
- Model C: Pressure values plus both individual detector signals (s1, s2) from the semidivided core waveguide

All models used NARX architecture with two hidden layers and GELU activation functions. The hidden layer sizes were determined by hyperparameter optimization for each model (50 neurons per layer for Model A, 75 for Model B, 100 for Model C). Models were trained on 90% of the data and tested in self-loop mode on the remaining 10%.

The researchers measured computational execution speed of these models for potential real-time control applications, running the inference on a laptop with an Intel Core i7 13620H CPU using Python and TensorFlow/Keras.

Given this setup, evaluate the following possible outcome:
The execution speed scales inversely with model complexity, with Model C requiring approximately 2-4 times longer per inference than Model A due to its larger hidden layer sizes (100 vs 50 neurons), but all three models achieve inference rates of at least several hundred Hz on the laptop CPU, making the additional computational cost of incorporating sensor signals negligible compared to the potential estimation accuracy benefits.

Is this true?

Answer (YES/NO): NO